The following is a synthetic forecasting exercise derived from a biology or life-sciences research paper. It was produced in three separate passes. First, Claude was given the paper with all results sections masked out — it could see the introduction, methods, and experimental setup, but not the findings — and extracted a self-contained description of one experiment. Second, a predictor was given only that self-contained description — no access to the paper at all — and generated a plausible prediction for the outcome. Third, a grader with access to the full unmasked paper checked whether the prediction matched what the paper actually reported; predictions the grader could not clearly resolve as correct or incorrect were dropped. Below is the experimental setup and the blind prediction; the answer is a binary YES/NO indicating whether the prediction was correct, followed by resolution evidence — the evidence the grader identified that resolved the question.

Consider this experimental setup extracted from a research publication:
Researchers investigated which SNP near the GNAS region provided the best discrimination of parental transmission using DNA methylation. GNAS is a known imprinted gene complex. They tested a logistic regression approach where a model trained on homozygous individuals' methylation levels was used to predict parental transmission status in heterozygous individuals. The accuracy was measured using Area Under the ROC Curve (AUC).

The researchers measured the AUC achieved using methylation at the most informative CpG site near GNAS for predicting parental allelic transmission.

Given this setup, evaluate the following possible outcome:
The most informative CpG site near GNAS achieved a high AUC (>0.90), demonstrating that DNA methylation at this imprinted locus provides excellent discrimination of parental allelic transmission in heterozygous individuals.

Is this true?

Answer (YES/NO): YES